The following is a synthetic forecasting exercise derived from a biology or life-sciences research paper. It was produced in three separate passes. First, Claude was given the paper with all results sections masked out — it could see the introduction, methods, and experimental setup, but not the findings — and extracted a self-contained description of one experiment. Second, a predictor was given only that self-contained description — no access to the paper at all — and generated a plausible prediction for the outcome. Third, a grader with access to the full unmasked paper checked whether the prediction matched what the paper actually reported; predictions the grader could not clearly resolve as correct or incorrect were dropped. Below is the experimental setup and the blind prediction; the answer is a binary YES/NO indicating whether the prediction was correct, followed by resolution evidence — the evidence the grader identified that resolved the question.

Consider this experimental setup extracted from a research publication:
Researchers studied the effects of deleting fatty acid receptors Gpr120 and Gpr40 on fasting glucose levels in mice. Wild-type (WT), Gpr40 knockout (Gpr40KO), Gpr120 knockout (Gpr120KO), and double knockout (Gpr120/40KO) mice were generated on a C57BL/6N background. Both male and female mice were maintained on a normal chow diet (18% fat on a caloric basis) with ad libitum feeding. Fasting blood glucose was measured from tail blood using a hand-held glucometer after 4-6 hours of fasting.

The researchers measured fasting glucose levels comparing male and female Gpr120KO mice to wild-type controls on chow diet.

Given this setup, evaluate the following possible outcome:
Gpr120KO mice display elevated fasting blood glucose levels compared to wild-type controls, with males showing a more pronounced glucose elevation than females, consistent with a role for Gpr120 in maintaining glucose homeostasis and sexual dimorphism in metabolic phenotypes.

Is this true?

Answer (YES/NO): NO